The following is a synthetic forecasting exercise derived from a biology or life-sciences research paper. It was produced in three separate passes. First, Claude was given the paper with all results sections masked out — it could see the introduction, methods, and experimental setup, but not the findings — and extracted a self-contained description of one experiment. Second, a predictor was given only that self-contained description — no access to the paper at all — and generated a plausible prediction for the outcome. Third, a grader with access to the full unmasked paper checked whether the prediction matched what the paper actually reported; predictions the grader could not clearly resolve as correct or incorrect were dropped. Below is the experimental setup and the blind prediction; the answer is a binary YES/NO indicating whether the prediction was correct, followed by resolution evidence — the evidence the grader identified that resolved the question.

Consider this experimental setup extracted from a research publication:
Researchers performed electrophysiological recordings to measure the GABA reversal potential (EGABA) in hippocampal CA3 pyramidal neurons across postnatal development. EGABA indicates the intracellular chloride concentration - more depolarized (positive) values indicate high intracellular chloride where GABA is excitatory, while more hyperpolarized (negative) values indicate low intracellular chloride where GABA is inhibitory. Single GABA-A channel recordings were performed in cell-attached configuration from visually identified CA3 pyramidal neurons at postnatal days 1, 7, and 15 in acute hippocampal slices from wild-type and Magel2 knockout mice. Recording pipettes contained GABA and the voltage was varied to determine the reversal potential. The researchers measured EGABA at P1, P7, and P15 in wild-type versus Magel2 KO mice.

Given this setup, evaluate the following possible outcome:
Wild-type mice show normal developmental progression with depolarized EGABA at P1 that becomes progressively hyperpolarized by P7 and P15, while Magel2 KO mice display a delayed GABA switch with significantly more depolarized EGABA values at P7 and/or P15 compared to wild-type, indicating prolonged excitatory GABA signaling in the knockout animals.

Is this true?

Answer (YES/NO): YES